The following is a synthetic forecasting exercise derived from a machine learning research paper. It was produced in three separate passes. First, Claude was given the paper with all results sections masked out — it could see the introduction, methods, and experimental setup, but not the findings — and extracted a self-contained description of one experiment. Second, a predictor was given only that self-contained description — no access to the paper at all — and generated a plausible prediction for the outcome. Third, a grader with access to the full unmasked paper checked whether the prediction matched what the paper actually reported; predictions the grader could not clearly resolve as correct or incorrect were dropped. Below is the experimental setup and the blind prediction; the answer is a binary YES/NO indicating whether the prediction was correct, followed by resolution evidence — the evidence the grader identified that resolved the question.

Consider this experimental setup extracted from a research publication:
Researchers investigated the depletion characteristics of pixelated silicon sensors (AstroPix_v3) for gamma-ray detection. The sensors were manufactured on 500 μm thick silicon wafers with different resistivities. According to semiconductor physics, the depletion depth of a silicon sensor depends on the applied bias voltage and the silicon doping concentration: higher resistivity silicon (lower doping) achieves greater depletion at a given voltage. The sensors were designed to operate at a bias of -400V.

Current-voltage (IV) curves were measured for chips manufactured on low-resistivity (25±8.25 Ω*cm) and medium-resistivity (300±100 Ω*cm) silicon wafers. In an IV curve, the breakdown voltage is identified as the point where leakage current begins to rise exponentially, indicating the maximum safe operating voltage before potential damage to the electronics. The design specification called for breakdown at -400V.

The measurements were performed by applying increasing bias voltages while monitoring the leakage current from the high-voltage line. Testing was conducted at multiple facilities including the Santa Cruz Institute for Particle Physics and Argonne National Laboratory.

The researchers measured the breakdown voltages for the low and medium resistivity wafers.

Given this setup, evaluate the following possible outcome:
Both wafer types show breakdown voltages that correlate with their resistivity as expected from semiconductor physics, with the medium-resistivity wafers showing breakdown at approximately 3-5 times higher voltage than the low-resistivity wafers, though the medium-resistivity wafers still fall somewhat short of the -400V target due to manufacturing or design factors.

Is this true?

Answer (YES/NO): NO